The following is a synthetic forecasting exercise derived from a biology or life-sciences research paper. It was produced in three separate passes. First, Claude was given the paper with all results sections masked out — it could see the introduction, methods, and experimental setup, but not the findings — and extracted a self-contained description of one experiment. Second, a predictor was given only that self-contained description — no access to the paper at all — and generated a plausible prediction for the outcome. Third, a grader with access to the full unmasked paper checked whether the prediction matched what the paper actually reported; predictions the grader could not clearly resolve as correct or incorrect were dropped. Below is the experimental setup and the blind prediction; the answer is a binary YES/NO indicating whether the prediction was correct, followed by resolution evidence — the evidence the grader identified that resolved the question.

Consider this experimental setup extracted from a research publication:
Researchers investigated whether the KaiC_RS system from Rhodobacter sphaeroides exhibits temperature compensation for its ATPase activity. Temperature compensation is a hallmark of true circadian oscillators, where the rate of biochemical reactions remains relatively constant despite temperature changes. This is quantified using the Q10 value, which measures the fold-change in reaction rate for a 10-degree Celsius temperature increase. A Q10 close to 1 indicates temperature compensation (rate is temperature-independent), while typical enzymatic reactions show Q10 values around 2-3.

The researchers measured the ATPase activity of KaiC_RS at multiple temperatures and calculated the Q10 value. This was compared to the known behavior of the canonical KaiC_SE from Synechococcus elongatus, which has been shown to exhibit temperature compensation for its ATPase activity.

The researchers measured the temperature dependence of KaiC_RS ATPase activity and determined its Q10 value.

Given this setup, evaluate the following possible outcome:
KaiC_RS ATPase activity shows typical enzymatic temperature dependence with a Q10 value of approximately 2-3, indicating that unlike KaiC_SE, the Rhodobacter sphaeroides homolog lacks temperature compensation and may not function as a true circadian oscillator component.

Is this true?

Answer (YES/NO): YES